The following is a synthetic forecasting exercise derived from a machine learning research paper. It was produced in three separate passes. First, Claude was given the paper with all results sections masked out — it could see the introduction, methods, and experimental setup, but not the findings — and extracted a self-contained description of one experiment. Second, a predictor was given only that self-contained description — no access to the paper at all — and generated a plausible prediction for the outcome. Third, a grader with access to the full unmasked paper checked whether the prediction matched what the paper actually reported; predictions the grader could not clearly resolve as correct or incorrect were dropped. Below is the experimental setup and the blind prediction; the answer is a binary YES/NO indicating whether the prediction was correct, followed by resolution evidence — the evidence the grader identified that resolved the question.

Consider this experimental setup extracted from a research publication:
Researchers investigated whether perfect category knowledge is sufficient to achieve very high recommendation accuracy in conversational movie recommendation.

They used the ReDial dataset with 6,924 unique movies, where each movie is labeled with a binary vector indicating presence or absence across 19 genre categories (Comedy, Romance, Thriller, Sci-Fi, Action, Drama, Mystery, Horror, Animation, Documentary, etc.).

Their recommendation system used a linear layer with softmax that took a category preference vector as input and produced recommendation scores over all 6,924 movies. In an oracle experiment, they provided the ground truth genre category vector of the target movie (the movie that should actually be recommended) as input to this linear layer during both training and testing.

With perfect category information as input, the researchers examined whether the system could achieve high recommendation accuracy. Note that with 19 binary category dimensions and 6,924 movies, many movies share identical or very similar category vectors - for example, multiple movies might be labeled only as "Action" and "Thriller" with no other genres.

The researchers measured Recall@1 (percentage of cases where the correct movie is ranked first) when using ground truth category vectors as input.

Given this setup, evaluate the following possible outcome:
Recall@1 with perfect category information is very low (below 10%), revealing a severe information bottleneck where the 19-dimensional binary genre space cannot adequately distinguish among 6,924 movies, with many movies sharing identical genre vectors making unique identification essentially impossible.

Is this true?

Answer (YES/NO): NO